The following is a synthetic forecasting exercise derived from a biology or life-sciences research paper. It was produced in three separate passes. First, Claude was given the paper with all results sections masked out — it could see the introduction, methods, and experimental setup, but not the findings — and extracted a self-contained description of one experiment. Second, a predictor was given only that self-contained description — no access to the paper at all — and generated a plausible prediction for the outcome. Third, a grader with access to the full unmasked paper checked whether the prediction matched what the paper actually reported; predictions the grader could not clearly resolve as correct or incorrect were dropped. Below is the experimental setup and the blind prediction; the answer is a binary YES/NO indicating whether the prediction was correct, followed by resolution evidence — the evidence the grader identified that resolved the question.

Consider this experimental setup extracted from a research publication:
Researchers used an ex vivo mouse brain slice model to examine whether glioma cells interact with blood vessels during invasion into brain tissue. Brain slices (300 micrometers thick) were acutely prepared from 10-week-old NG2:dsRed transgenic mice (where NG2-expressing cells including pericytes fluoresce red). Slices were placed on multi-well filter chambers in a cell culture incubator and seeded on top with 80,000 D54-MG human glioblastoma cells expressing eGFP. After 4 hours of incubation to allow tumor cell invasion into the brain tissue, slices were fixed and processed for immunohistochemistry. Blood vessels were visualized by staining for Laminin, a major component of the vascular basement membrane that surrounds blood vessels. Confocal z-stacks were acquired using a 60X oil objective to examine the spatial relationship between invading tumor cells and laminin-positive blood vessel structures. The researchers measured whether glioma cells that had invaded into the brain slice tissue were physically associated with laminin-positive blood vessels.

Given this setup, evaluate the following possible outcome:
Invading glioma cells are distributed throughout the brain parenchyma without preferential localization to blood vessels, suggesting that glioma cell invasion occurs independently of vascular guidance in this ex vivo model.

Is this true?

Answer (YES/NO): NO